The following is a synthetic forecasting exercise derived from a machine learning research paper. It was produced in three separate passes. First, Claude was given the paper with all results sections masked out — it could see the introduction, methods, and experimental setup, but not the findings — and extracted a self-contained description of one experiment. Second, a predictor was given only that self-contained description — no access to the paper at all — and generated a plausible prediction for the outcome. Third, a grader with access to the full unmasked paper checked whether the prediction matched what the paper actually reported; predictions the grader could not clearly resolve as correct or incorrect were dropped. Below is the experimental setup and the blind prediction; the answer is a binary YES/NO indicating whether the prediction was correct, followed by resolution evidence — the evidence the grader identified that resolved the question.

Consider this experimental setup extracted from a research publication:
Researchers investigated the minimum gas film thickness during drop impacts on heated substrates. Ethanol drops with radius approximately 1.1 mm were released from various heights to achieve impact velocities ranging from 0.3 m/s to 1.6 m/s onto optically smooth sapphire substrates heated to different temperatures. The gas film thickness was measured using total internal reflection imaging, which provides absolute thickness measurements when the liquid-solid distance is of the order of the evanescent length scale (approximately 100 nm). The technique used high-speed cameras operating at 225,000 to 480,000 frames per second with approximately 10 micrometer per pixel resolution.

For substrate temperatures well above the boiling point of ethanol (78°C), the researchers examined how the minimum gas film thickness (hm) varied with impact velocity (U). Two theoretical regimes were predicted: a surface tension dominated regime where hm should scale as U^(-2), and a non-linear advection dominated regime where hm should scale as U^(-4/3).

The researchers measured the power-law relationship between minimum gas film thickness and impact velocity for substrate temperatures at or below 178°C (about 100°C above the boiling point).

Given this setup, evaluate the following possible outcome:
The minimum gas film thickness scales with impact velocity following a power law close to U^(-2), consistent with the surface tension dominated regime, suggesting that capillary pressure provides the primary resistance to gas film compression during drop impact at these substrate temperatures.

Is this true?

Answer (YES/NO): YES